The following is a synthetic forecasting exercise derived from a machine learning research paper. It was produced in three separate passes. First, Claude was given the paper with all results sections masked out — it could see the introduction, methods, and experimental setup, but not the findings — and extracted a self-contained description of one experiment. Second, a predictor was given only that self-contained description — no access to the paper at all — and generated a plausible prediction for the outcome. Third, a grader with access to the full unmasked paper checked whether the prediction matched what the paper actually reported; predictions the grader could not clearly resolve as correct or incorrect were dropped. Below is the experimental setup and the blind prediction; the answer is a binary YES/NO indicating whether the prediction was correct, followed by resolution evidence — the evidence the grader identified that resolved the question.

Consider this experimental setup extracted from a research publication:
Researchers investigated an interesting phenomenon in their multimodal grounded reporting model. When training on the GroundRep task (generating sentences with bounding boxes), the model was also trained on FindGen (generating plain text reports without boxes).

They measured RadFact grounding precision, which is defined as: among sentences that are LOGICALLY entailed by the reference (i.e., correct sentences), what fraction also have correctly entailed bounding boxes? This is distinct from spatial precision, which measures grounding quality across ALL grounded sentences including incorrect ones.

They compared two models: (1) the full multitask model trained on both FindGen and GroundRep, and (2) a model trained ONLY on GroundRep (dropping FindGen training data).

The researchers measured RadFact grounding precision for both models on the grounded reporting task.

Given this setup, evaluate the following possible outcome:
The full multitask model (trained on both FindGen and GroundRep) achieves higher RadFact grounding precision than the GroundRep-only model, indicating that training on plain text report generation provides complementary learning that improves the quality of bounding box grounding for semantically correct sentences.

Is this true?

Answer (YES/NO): NO